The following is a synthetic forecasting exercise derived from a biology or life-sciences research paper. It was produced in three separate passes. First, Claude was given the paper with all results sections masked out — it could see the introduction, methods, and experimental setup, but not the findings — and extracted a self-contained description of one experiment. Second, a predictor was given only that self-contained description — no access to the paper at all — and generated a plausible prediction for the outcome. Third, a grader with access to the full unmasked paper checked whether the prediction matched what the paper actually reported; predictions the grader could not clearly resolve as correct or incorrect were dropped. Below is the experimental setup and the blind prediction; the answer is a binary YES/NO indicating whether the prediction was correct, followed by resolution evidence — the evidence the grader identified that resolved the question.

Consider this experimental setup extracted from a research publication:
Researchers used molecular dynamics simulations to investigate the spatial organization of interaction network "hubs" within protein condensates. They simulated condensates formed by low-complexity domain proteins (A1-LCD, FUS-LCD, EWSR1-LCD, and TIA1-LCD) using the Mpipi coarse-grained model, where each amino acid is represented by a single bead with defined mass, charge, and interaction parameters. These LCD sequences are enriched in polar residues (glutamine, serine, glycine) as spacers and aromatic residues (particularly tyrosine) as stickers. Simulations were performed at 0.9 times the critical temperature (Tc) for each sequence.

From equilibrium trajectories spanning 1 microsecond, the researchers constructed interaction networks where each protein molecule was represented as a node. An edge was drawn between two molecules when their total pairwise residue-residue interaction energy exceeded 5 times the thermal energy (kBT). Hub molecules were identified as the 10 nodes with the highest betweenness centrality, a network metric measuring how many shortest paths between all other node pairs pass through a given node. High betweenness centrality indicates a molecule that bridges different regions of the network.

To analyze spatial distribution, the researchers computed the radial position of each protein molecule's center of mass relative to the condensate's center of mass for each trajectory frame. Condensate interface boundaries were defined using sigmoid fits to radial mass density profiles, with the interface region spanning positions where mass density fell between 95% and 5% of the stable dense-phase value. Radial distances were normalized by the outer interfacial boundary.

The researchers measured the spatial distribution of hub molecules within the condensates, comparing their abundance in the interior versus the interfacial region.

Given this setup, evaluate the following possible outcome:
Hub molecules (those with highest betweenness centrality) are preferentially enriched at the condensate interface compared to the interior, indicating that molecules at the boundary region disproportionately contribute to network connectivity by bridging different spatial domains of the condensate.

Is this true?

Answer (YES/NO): NO